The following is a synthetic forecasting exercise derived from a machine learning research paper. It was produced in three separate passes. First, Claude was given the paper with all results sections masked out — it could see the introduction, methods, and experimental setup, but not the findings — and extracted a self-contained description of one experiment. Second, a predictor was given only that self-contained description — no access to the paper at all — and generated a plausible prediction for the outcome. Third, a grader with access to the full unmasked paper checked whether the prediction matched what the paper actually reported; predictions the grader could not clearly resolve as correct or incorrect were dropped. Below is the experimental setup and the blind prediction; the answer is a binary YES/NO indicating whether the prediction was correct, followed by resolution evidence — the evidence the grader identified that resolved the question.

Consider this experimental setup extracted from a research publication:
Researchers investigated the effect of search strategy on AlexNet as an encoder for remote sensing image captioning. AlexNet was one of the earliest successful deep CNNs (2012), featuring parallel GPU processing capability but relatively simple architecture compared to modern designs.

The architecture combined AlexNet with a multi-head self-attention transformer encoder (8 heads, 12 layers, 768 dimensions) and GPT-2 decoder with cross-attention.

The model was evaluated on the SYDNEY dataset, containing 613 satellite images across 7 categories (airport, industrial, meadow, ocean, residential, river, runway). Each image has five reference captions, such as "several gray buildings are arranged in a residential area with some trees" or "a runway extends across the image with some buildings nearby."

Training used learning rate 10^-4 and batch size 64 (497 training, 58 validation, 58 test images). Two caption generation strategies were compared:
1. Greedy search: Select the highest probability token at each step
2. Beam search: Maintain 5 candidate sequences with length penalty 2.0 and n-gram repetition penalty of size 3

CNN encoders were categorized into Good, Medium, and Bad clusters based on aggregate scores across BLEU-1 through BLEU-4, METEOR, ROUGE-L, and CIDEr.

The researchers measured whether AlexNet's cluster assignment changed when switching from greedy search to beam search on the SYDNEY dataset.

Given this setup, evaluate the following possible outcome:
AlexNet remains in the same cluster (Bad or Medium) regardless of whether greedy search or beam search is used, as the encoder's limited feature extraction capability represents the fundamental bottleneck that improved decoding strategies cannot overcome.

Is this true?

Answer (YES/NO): NO